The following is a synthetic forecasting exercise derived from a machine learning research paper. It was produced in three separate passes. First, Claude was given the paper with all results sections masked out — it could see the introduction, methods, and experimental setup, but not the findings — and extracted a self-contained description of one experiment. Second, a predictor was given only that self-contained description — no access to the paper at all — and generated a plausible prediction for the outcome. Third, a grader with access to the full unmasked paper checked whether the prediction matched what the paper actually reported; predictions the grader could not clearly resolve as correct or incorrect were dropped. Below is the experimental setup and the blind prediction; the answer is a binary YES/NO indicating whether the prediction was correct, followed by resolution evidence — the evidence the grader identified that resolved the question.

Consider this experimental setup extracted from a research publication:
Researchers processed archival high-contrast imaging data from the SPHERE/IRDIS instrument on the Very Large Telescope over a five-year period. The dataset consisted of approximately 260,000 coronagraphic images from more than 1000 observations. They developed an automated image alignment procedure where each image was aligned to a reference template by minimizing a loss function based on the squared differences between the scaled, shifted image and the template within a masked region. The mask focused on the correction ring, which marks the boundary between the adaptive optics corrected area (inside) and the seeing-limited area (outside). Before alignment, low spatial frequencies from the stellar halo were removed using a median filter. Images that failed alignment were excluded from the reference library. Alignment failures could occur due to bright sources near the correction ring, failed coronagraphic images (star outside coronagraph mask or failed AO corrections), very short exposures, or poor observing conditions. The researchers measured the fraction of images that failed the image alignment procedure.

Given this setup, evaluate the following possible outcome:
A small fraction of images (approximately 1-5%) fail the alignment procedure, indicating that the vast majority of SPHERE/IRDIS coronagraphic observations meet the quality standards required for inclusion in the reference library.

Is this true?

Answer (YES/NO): NO